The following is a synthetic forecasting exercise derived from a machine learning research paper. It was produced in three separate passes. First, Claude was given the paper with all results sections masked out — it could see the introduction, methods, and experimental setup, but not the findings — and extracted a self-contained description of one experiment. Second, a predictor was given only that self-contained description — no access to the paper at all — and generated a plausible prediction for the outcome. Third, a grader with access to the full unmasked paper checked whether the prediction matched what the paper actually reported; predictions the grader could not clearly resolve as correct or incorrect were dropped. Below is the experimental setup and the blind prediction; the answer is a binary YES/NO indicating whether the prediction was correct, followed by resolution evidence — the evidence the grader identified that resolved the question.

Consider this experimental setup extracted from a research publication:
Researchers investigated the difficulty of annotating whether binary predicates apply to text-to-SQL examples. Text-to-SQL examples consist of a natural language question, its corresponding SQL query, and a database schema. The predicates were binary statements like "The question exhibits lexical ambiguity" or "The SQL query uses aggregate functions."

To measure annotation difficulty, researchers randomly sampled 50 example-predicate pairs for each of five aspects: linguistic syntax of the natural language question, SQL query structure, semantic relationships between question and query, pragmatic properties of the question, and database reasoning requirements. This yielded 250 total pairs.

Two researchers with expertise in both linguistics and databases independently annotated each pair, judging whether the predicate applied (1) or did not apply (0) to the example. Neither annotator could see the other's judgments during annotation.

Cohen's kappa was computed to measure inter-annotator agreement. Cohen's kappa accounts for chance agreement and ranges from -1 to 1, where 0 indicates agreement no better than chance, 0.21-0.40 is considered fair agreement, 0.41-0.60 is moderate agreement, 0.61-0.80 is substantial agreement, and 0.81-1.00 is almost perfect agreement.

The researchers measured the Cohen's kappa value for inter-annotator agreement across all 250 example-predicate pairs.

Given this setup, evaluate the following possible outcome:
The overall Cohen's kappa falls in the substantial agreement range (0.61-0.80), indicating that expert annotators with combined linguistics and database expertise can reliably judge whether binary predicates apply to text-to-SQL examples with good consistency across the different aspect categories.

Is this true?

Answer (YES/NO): YES